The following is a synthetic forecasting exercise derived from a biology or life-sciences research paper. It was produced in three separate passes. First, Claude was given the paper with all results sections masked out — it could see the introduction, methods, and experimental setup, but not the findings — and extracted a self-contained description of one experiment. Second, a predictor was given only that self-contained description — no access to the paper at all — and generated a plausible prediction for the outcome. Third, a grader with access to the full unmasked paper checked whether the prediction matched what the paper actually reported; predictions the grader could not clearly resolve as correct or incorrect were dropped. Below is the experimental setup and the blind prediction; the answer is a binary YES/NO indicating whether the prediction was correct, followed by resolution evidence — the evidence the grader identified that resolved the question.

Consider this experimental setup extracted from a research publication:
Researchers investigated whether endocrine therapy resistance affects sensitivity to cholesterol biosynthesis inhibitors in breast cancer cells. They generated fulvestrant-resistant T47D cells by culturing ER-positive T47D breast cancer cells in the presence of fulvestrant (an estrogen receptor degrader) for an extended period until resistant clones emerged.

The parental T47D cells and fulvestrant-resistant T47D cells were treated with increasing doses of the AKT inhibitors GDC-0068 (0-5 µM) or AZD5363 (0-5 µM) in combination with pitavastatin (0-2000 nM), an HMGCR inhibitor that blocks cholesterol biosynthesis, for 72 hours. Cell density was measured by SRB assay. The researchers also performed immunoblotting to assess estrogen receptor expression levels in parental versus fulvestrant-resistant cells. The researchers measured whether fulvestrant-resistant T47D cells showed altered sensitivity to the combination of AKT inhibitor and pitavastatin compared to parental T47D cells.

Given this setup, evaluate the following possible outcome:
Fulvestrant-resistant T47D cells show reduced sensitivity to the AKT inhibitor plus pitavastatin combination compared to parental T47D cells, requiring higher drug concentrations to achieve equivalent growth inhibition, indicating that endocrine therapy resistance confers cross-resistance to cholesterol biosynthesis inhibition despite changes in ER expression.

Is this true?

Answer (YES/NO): NO